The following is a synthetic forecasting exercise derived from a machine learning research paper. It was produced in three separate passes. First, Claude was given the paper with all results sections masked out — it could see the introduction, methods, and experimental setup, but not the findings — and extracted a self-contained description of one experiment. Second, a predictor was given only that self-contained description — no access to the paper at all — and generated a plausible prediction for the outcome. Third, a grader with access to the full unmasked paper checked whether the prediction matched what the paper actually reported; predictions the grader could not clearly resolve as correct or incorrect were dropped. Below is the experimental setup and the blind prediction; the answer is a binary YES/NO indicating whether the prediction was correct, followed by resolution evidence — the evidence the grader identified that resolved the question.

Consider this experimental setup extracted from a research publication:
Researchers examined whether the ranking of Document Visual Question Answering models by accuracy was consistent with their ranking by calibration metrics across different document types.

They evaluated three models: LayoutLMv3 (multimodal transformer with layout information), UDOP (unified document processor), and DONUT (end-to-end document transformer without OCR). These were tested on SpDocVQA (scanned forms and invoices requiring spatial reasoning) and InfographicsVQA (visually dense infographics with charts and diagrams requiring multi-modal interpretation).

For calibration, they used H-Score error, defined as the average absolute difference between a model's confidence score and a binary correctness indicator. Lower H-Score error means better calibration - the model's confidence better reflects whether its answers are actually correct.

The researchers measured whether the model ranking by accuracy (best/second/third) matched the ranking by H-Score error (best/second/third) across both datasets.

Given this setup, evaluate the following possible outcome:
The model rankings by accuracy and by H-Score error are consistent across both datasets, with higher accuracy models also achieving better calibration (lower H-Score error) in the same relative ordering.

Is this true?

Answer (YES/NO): YES